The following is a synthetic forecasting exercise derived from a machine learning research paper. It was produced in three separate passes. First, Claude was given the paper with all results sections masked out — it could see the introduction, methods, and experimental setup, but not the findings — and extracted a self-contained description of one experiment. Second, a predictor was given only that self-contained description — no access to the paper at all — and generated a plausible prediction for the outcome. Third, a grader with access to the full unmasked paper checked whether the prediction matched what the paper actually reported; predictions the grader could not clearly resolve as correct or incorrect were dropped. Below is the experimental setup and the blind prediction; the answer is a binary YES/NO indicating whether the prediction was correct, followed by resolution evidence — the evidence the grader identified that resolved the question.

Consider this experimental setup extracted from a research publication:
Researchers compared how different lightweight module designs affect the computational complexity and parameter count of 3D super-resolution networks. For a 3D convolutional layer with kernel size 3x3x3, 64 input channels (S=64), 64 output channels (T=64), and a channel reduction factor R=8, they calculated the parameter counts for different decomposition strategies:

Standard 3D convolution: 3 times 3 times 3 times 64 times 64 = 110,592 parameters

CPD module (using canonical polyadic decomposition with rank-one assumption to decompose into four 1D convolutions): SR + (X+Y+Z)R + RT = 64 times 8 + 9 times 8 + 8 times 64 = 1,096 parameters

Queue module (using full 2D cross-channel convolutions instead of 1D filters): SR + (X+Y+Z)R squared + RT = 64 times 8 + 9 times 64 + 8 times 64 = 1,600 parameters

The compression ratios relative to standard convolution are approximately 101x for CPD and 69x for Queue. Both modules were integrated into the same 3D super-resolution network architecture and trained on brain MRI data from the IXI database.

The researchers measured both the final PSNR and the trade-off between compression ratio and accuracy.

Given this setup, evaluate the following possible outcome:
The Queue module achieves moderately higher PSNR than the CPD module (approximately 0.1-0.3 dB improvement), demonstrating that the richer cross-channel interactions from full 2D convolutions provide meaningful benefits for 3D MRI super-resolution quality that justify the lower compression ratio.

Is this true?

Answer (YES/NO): NO